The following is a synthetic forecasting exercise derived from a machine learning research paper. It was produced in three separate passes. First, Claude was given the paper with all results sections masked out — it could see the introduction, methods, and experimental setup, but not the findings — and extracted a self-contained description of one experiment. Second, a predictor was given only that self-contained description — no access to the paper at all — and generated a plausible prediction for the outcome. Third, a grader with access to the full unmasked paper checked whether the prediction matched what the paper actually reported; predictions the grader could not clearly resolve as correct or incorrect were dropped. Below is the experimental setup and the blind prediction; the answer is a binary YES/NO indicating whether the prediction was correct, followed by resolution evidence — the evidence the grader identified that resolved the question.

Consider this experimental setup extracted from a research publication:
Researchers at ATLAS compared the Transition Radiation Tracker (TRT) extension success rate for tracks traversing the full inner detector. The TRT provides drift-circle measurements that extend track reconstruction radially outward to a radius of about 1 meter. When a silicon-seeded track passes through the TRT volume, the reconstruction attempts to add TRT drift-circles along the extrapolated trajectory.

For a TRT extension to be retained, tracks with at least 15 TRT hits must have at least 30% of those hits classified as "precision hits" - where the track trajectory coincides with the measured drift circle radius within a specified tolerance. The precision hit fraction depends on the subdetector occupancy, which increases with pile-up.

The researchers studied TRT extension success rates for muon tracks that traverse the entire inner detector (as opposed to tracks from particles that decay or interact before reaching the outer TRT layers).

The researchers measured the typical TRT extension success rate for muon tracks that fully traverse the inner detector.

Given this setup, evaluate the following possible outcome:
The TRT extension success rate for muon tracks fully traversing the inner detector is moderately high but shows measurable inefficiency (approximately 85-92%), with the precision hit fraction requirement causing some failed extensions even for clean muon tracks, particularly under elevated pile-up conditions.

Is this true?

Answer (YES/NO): NO